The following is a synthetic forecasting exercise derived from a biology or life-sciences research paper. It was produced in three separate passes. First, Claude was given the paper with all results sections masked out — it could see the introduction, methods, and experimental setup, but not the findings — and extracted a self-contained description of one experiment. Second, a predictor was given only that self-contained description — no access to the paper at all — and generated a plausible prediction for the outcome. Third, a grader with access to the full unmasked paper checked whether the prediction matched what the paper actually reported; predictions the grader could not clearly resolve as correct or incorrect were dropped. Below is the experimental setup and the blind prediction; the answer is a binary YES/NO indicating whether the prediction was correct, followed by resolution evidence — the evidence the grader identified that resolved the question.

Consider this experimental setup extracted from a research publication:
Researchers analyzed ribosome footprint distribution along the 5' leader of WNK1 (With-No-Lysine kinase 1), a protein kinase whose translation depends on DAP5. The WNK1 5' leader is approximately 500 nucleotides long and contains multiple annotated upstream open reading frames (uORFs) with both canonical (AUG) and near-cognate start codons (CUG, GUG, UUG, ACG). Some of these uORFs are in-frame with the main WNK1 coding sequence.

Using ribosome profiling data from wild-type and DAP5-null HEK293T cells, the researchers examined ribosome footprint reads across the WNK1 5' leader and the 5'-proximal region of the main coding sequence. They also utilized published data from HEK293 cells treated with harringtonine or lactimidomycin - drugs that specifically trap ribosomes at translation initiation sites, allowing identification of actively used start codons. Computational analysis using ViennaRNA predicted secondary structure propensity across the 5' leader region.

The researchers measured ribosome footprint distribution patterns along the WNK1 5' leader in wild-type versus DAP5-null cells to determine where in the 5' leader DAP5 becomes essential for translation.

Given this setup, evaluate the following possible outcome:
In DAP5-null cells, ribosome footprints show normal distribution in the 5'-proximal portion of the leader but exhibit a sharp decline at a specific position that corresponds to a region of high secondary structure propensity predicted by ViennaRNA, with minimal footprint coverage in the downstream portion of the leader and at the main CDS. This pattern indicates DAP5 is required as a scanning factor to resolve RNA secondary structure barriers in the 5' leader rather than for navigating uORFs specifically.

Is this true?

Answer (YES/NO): NO